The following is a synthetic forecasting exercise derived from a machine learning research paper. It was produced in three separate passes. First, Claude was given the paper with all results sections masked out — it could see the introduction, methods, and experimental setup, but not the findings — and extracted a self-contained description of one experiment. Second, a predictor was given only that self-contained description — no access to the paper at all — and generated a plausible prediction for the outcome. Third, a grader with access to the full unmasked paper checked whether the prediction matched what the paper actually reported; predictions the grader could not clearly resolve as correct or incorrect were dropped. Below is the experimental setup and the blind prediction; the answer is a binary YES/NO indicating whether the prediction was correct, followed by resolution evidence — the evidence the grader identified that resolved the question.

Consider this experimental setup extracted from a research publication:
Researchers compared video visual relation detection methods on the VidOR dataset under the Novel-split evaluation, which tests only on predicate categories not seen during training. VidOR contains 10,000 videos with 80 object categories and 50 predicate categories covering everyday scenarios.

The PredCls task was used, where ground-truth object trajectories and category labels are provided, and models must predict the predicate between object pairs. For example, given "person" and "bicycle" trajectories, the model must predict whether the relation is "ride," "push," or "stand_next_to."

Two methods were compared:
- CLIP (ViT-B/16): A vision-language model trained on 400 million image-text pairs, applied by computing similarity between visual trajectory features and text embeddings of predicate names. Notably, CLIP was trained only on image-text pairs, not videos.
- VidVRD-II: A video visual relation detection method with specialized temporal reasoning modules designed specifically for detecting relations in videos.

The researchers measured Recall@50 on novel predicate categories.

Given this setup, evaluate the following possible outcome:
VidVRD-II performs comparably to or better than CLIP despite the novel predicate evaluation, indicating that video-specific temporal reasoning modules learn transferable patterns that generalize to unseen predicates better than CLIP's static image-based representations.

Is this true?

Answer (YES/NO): NO